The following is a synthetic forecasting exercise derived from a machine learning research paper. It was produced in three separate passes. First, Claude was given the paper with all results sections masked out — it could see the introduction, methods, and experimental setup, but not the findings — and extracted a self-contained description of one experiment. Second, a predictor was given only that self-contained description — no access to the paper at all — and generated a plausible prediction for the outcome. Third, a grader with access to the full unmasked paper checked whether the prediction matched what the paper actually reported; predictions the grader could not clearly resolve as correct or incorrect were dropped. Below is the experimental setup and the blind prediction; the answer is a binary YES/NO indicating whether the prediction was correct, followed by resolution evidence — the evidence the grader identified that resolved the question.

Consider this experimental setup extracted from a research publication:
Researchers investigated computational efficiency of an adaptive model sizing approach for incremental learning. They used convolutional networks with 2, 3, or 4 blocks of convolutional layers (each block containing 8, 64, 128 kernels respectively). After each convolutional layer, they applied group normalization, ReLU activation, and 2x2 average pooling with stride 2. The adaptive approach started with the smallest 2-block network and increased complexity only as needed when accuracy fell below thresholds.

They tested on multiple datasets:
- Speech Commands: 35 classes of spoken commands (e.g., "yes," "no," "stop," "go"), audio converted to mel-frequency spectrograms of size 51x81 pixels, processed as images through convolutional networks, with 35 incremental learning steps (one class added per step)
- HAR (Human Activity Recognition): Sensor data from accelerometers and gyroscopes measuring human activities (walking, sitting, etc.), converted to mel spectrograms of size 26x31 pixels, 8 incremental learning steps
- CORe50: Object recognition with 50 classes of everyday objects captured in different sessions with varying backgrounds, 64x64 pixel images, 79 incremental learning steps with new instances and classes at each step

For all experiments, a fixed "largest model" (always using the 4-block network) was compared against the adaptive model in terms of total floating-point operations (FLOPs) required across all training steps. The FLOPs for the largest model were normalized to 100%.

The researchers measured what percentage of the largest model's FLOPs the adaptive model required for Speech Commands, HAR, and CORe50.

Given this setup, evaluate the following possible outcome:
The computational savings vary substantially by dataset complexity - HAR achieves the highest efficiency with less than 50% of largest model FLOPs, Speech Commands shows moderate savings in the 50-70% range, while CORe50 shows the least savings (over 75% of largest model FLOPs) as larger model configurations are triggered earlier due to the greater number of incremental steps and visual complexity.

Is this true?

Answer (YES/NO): NO